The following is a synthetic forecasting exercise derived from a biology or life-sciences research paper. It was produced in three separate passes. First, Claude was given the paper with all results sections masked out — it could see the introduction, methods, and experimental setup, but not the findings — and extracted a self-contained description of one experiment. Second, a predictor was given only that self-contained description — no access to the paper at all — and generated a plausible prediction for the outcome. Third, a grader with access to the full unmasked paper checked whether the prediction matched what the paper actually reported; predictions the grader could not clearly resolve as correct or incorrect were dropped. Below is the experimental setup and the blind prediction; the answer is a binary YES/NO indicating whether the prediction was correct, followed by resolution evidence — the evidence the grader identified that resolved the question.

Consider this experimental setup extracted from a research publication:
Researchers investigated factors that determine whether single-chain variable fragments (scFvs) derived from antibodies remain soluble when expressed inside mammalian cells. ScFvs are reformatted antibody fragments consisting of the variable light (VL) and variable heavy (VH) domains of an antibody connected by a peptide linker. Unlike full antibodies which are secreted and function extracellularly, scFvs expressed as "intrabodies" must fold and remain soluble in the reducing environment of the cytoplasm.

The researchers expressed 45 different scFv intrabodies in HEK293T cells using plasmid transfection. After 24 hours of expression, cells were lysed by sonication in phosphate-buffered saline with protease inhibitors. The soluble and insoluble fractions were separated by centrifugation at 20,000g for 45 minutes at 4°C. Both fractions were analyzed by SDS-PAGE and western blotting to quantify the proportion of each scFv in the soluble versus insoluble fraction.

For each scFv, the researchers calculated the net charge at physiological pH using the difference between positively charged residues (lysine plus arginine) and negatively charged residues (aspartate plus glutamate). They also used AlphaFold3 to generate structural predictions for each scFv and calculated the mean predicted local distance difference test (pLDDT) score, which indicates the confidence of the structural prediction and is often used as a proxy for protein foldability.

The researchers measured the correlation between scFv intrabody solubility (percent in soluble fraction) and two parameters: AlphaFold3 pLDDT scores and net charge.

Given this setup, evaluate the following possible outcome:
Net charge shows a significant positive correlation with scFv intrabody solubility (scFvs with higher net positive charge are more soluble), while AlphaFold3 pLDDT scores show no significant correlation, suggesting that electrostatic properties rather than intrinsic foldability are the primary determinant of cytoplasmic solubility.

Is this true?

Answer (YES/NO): NO